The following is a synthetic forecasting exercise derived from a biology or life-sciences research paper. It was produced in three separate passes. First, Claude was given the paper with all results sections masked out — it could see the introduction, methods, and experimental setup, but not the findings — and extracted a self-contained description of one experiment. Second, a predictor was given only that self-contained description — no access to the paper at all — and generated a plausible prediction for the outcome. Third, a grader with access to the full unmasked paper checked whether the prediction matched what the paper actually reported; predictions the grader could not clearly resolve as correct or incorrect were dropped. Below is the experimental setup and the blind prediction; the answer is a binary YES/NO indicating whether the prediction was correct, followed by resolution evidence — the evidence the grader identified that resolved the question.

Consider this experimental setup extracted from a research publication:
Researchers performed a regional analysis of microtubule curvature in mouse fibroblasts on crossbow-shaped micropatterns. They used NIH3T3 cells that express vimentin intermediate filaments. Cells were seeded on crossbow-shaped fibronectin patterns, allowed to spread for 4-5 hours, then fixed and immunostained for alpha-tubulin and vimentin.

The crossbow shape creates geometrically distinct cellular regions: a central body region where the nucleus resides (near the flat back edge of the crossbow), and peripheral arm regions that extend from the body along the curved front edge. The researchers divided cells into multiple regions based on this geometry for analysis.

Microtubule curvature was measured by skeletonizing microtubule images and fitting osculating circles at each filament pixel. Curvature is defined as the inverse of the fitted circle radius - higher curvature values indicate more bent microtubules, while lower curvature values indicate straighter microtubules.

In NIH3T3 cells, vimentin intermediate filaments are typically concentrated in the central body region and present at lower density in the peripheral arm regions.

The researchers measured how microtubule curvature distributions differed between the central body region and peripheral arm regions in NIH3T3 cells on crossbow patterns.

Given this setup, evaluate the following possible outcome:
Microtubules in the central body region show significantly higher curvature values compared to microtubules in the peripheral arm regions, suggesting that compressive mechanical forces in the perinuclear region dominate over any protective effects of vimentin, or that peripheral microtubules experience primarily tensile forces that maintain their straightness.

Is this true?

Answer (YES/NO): NO